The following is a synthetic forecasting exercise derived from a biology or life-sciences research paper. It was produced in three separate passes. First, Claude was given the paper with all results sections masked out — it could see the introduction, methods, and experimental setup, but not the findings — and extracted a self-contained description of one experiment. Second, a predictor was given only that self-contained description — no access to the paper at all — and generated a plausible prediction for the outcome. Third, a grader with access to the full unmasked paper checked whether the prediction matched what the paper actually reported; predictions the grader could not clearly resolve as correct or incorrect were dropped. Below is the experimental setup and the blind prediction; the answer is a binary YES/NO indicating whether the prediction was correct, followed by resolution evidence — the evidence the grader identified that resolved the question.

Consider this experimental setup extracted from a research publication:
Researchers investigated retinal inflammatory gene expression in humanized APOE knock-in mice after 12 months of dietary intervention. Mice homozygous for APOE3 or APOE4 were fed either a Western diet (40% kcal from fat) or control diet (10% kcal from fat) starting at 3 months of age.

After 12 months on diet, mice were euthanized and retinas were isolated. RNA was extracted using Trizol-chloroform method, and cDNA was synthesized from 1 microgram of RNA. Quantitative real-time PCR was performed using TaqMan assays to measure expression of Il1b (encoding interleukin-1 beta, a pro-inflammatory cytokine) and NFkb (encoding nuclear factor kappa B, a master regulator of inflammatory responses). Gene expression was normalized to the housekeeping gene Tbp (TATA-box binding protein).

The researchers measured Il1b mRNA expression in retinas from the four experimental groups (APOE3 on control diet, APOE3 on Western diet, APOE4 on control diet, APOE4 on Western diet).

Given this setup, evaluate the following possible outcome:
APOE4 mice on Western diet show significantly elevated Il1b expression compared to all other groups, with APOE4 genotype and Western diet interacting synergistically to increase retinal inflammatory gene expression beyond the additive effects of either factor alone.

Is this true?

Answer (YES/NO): NO